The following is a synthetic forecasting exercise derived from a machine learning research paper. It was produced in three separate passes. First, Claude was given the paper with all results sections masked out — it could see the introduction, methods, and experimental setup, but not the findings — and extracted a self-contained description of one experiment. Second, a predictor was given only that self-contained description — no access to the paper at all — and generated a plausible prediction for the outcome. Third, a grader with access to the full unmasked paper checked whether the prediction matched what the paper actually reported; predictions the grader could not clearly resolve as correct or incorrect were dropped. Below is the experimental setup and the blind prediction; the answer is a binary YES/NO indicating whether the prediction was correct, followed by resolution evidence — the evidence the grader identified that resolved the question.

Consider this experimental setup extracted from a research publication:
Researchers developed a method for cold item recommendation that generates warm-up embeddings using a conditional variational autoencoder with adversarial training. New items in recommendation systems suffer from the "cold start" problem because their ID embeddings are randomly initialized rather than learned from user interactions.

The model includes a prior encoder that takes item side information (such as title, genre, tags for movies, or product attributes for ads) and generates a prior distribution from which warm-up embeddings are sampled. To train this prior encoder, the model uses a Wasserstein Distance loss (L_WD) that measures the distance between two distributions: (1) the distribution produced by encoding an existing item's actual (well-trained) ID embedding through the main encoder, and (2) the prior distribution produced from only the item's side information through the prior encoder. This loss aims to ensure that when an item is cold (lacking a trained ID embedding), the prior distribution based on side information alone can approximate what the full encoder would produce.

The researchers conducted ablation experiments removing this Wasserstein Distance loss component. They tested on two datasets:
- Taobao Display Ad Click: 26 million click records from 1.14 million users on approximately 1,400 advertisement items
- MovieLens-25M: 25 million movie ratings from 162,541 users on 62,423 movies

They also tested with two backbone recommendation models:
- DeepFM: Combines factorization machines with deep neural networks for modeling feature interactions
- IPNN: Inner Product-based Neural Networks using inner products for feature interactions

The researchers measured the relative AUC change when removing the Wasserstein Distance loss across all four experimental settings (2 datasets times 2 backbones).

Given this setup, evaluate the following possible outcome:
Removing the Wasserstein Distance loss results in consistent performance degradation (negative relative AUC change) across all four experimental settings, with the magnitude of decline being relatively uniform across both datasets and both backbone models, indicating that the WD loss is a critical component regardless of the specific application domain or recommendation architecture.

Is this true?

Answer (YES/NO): NO